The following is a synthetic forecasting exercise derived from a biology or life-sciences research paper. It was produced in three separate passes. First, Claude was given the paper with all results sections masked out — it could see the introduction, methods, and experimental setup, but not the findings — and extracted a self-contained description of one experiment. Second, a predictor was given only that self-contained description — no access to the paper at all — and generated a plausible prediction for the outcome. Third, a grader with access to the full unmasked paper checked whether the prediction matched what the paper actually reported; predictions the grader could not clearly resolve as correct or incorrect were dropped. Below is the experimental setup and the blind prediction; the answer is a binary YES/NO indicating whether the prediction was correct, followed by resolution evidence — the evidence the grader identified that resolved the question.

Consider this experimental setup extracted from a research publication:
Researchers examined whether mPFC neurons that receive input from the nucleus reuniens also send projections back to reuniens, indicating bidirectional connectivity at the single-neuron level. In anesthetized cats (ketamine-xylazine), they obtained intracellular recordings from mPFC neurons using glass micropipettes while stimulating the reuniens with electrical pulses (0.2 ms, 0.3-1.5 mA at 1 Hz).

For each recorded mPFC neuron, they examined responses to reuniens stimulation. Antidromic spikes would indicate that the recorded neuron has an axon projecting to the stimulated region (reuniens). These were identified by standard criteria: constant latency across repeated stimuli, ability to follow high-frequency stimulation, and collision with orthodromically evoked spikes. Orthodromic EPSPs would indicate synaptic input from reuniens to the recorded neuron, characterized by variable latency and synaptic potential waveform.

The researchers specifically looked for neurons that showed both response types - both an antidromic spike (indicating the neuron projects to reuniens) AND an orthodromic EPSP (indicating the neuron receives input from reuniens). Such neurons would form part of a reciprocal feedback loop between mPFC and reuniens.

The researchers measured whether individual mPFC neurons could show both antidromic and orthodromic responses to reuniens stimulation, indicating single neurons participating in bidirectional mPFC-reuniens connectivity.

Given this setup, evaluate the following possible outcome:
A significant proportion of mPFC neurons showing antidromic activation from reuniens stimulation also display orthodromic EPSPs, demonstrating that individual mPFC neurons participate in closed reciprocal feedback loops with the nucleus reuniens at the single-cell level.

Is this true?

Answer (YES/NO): NO